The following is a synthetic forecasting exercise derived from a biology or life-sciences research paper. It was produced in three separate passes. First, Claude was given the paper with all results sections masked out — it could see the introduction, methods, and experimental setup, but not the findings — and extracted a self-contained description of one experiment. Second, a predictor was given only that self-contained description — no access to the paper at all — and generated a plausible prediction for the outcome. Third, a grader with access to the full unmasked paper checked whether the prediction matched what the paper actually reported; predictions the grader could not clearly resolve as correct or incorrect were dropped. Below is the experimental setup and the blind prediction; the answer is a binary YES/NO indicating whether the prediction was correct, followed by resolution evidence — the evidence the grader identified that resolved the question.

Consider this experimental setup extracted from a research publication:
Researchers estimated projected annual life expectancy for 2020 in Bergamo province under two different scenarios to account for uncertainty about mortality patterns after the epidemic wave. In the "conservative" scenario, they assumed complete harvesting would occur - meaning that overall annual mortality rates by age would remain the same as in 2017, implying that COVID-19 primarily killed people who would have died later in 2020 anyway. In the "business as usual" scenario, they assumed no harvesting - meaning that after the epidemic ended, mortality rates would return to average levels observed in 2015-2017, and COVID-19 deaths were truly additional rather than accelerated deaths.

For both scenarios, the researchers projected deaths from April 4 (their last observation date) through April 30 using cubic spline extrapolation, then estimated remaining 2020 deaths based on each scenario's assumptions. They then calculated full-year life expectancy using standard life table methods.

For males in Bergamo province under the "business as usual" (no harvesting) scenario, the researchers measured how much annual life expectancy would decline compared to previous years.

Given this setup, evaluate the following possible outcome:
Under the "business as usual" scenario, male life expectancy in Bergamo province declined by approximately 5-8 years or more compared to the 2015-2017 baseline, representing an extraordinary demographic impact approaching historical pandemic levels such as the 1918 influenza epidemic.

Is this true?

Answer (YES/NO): NO